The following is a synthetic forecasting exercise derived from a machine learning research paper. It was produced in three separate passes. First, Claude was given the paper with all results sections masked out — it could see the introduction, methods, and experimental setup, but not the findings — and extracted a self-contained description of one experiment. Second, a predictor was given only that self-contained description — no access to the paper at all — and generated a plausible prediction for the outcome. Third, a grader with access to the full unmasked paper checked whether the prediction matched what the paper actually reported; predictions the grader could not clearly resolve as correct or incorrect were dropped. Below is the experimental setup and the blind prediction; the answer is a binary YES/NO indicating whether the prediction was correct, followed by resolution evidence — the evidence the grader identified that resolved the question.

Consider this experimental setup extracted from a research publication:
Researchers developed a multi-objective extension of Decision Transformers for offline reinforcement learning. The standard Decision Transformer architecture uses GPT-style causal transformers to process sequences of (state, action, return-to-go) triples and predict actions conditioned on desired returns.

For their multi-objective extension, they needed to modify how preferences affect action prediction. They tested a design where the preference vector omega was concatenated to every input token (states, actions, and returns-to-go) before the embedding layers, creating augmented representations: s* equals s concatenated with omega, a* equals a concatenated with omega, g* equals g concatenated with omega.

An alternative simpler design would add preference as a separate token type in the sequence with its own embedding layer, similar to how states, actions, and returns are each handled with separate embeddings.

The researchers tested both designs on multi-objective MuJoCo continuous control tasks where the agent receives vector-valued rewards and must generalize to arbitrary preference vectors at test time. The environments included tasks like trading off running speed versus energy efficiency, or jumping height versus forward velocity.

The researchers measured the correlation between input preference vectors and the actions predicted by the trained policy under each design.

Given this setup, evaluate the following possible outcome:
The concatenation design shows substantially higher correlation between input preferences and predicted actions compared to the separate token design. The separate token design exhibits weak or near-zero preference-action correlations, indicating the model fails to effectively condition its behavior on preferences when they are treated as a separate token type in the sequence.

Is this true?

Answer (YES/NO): YES